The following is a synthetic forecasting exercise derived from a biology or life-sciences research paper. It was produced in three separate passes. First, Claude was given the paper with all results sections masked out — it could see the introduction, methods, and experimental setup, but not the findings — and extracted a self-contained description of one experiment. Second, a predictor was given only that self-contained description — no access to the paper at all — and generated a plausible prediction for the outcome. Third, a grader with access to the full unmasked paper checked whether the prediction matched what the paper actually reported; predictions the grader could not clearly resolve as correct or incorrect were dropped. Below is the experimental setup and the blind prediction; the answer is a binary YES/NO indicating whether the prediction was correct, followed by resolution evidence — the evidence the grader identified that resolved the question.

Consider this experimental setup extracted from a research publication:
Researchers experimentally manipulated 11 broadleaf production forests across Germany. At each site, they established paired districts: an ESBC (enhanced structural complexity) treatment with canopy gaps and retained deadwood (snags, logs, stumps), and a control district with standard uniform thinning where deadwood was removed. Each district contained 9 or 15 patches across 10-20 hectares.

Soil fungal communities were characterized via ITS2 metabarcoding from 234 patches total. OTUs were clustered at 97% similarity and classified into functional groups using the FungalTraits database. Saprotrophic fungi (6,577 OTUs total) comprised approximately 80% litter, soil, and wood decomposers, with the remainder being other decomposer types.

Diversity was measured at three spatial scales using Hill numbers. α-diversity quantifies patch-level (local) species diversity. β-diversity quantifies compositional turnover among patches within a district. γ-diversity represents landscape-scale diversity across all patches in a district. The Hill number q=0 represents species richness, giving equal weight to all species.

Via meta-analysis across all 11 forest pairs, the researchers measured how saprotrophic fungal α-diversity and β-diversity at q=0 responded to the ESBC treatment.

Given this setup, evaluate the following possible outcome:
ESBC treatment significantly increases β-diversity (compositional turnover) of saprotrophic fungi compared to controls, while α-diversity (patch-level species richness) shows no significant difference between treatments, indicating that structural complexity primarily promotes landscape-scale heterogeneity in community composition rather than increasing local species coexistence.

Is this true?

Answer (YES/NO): NO